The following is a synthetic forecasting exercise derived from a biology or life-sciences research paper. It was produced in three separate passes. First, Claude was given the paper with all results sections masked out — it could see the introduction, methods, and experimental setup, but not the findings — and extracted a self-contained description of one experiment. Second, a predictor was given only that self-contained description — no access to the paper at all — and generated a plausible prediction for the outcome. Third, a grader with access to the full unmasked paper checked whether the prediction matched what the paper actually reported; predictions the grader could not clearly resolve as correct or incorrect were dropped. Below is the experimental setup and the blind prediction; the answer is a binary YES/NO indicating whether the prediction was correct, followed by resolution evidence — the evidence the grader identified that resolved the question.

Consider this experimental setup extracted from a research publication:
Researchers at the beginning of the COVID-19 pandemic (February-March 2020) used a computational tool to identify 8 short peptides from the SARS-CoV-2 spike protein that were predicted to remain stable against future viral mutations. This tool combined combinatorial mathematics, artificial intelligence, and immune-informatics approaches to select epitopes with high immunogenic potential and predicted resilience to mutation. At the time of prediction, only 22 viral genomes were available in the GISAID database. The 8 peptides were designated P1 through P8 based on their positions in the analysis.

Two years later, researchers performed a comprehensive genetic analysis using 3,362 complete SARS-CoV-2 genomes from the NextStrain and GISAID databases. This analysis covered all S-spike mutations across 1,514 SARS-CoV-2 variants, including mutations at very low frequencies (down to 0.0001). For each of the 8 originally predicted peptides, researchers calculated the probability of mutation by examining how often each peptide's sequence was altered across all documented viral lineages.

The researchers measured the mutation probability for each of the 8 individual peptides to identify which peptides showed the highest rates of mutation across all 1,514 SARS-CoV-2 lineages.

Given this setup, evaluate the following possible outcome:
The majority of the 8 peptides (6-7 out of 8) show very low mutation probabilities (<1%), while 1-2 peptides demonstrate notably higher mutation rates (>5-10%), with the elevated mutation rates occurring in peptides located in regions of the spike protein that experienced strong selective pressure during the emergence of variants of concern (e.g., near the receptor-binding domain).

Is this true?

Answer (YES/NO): NO